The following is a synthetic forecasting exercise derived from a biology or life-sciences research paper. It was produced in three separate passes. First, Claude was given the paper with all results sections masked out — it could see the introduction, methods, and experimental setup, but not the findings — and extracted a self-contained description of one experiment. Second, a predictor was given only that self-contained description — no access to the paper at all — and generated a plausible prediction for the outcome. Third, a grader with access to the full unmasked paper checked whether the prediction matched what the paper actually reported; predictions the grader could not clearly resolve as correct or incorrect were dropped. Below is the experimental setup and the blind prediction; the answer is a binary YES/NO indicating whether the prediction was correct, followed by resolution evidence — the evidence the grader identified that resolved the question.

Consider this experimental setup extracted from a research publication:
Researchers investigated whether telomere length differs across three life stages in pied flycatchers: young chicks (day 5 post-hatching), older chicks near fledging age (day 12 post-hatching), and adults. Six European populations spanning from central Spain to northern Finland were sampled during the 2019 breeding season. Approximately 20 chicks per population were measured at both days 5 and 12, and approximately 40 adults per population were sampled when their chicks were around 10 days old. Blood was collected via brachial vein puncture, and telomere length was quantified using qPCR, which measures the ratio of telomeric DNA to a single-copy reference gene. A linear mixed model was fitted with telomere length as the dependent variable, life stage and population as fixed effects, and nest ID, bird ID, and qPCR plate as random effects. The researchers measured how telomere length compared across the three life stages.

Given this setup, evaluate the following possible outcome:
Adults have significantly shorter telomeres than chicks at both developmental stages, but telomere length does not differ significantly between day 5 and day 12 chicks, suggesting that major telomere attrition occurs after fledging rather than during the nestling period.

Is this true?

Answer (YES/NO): NO